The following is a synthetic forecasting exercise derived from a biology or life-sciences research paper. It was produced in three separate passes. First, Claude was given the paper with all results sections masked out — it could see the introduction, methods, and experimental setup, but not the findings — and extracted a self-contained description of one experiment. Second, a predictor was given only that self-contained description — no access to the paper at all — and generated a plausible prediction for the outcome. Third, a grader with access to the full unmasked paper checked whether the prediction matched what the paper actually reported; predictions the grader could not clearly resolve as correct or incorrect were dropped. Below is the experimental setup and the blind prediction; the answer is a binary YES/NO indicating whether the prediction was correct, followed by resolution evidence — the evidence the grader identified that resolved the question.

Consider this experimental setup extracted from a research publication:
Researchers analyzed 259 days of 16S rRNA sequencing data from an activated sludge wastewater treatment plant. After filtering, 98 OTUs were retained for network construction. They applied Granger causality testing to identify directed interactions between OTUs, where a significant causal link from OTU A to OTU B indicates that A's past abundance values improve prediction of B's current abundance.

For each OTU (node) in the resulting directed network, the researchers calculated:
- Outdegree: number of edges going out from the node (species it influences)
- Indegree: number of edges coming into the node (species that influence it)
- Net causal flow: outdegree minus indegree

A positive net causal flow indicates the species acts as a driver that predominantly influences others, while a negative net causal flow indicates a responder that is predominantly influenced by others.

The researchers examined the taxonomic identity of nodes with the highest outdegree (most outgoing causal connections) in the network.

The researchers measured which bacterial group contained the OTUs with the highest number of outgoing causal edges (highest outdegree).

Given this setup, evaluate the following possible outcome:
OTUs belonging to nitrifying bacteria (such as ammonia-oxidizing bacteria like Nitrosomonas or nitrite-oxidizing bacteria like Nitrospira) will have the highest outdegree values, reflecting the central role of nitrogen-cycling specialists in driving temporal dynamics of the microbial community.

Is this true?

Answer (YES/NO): NO